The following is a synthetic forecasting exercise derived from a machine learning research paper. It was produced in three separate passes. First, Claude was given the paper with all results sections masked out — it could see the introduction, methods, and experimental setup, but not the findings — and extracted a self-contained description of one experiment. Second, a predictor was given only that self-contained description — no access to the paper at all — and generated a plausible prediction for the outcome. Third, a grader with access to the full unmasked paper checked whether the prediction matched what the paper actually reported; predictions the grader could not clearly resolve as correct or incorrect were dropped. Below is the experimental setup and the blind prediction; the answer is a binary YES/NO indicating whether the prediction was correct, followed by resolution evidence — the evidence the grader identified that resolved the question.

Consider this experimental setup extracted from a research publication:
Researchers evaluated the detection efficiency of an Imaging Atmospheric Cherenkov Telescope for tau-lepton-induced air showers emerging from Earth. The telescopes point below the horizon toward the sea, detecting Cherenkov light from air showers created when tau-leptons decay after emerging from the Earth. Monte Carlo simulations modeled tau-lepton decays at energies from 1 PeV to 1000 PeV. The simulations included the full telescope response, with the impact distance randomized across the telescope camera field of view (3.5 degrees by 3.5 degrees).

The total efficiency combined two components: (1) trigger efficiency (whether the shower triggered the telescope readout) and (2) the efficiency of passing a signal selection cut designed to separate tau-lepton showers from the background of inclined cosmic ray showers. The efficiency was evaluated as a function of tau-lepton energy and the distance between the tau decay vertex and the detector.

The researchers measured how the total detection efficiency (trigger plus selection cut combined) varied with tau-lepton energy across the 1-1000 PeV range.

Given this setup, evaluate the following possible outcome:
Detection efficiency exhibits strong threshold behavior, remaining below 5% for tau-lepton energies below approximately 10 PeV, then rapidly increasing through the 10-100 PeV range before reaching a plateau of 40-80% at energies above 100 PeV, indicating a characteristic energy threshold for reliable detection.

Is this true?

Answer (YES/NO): NO